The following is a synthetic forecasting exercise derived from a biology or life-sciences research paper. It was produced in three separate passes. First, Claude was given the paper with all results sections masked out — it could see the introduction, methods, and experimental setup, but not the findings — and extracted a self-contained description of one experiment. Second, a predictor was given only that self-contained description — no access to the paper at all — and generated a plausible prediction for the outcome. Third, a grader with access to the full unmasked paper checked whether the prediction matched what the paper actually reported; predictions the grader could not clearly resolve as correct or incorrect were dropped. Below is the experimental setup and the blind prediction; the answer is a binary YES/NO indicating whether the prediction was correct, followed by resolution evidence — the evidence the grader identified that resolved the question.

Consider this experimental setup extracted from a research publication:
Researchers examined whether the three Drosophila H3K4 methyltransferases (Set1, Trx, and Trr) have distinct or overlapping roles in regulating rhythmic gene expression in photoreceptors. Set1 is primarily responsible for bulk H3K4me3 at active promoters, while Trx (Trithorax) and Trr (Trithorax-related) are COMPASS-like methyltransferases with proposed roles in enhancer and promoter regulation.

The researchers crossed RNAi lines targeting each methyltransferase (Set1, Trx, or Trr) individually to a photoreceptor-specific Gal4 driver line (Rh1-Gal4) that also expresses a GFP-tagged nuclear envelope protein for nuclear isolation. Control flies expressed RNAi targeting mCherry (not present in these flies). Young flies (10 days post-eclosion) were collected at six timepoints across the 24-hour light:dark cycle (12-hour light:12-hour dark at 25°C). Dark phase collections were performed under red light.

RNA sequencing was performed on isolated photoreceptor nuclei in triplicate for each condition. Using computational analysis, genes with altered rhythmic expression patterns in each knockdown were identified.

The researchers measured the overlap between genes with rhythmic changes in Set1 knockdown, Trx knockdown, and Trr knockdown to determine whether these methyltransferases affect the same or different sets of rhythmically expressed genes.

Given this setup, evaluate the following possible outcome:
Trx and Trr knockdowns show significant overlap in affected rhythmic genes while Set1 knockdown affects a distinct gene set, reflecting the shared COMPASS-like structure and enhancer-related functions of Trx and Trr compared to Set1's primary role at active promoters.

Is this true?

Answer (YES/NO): YES